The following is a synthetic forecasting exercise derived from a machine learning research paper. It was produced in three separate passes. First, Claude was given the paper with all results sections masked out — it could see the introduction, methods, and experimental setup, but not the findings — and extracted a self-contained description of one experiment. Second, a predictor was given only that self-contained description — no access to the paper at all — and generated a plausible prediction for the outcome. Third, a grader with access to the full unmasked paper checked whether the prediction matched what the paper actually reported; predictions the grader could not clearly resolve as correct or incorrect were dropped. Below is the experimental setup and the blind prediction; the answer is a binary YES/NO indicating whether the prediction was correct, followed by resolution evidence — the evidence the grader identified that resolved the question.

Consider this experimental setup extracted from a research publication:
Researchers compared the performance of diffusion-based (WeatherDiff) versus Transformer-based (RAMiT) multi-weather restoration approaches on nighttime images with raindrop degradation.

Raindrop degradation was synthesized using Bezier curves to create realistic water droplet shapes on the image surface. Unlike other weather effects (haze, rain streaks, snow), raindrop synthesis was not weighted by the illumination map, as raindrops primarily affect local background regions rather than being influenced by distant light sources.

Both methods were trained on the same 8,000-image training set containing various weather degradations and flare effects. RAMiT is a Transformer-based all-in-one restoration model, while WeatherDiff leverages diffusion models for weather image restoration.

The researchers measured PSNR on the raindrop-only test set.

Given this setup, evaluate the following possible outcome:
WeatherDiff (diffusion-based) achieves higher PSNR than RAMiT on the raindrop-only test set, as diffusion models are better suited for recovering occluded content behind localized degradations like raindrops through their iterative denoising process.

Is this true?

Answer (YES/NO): YES